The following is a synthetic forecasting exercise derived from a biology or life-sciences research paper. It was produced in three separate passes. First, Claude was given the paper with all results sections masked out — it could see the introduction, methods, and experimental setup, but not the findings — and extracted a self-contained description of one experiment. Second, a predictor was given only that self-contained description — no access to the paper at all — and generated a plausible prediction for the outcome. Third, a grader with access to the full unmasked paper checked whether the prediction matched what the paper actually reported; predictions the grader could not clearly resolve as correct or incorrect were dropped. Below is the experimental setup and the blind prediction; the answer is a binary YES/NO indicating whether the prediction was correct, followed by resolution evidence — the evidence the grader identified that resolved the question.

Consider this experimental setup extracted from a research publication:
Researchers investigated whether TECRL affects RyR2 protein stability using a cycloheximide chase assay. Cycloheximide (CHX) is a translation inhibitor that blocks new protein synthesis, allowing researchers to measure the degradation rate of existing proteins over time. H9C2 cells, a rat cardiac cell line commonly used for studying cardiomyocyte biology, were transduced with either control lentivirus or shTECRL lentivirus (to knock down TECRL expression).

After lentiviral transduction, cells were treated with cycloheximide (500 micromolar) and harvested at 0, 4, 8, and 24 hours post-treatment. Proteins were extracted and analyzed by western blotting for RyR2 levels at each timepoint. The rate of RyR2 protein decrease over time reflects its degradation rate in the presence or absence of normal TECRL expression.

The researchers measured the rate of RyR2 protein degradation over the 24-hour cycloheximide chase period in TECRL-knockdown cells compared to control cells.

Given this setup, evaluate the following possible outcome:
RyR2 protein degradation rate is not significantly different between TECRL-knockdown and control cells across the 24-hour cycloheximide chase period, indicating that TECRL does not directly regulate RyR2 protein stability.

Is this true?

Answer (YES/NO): NO